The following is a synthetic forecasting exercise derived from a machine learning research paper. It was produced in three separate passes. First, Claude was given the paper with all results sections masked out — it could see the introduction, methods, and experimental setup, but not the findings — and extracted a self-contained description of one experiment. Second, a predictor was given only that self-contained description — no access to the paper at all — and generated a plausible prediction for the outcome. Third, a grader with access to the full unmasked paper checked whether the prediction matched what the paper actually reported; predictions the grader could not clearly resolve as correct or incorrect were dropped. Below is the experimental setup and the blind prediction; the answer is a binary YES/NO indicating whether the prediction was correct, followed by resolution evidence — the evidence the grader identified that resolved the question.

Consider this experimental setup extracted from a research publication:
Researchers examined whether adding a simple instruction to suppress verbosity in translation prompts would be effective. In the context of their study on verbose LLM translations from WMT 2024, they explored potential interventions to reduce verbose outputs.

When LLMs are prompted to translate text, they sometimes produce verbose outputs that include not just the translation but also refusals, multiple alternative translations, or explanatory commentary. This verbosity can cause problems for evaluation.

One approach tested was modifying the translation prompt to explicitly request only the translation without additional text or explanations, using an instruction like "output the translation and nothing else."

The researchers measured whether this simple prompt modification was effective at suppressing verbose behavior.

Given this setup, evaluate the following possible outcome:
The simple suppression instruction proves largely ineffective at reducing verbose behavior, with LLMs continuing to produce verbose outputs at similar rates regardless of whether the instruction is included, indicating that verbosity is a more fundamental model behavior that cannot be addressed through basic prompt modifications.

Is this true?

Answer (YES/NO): NO